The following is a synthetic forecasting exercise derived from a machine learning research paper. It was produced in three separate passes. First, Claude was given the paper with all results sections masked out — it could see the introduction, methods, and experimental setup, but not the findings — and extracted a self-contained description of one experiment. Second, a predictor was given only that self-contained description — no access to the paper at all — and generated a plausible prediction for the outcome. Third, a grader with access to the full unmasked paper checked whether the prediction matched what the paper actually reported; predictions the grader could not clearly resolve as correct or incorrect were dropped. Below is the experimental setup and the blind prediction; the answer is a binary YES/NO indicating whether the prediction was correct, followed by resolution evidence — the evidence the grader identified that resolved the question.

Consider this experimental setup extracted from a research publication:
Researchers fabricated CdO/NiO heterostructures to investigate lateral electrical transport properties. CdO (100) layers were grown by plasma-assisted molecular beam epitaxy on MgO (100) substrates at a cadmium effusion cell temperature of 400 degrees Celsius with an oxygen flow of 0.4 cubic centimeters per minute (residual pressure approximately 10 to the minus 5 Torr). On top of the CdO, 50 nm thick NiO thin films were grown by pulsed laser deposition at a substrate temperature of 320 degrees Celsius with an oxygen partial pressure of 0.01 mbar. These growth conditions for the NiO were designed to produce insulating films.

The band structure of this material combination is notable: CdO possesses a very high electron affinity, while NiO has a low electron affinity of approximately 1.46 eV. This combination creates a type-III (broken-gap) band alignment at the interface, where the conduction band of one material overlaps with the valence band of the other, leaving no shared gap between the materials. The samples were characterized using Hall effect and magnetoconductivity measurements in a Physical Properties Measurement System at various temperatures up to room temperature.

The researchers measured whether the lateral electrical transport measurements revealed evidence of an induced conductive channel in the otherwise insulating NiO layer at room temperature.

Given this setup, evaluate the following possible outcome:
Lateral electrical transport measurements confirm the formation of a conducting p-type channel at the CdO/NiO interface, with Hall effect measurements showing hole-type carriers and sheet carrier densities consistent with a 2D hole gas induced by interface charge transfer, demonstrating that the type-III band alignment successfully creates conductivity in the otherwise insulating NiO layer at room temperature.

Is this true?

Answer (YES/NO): NO